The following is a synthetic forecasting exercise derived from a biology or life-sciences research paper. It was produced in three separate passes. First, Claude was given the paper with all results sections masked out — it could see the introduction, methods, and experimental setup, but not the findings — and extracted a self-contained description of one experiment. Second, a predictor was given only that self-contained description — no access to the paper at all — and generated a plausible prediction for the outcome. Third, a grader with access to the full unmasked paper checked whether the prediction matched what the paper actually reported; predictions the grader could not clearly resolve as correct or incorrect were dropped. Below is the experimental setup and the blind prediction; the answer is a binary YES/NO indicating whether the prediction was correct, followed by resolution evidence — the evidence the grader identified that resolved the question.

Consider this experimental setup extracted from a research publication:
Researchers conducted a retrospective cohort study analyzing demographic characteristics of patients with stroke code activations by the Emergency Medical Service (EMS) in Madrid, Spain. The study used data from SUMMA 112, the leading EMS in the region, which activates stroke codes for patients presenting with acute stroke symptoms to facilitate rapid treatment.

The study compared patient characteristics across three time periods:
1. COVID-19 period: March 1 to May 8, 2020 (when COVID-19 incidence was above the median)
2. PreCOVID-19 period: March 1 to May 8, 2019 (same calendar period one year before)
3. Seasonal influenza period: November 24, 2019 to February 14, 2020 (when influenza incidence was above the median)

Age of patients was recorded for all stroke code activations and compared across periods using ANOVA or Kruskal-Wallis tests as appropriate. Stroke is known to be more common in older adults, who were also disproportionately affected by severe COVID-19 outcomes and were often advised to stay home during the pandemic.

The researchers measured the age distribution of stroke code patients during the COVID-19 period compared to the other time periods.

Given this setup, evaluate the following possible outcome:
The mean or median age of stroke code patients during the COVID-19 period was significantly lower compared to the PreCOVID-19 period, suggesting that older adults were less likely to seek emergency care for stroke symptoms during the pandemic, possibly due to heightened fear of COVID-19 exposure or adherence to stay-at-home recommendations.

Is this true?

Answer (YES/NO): YES